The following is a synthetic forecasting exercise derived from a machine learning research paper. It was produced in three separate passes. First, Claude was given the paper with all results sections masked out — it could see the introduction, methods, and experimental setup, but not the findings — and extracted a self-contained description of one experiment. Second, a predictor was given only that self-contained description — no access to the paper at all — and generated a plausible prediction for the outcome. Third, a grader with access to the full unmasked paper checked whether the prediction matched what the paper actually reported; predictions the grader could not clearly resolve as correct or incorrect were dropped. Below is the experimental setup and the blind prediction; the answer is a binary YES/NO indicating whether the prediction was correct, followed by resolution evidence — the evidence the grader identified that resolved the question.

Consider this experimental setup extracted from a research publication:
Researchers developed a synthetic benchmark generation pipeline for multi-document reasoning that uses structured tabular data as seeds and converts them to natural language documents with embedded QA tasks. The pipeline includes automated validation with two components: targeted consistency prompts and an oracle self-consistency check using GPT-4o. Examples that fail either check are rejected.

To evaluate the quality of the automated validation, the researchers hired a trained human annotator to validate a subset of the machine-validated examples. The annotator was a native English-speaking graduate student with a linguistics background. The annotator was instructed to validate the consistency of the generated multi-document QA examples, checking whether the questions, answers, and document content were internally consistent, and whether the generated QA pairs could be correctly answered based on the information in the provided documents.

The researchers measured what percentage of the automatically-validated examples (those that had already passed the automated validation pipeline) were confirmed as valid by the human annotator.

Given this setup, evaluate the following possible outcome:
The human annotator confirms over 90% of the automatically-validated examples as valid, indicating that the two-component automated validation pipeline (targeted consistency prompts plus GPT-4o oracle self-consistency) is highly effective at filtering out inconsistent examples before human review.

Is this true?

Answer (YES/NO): NO